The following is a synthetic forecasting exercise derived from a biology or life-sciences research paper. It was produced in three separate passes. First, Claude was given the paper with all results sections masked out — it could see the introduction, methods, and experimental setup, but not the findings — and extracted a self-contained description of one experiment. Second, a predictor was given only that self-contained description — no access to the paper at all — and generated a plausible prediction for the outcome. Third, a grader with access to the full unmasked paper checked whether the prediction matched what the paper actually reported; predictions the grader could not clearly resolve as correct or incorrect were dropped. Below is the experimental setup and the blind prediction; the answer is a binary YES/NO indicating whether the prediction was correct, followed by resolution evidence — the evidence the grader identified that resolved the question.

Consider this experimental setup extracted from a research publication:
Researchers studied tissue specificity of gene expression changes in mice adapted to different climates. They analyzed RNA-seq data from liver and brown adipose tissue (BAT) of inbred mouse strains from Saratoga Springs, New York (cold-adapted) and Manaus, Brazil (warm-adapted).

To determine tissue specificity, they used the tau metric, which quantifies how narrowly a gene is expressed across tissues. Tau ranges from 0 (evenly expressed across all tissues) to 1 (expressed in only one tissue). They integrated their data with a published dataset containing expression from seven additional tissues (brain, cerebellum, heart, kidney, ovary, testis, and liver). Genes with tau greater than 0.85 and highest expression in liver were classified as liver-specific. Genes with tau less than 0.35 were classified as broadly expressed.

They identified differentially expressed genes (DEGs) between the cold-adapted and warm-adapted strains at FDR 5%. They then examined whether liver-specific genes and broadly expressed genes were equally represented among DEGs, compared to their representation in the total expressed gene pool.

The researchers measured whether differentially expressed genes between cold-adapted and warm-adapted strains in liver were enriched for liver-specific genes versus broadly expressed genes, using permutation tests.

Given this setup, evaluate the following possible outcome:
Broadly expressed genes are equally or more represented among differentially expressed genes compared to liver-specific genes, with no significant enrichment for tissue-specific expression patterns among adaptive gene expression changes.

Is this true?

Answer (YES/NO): NO